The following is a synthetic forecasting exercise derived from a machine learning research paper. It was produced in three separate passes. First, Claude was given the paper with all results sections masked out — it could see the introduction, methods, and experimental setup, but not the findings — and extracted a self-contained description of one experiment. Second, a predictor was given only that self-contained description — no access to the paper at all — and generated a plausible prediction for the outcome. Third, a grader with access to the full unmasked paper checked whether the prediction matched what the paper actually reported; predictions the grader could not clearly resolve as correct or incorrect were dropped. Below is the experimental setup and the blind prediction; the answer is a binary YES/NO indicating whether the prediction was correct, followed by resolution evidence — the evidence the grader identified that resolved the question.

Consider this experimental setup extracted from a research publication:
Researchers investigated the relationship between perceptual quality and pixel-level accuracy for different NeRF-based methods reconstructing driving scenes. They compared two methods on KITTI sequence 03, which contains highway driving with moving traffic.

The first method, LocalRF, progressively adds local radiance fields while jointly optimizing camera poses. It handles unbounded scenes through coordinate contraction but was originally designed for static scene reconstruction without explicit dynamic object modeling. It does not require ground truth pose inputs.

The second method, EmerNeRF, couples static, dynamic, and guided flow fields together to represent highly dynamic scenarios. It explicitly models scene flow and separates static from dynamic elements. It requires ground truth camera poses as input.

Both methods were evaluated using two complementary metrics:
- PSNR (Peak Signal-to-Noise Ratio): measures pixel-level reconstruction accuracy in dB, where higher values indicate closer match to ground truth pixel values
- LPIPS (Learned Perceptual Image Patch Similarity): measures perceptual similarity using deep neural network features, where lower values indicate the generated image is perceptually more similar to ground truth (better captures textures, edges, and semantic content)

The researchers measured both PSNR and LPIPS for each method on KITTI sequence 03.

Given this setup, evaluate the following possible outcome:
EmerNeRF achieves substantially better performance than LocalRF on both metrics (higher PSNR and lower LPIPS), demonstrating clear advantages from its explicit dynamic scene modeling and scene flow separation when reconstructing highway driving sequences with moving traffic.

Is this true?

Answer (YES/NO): NO